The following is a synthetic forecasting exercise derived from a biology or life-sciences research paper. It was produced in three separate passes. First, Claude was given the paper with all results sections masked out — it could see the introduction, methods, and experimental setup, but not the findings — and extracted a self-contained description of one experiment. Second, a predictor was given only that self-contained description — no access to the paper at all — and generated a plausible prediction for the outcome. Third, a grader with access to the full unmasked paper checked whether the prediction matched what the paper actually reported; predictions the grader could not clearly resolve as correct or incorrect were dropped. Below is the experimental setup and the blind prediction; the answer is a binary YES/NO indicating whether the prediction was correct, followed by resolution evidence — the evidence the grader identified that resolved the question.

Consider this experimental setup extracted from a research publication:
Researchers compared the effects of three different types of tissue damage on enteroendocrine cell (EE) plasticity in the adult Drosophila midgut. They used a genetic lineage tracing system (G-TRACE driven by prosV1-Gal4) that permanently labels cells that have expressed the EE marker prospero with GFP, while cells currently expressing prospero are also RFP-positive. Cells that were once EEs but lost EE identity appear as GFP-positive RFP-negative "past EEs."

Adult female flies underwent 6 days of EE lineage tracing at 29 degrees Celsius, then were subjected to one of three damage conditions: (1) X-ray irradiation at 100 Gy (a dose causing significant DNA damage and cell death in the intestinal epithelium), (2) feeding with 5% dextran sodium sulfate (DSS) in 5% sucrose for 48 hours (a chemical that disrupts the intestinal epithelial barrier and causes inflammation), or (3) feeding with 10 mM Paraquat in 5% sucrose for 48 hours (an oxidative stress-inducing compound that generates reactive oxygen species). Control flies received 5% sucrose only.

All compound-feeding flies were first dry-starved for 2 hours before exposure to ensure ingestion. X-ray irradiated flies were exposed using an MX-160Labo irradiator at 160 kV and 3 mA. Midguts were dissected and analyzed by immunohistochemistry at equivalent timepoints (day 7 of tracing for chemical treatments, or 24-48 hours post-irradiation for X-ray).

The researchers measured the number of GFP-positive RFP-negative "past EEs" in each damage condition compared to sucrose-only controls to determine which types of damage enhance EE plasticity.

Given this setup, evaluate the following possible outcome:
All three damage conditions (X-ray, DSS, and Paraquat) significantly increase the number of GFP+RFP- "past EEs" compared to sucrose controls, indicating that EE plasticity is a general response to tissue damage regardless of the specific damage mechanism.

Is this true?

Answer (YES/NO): NO